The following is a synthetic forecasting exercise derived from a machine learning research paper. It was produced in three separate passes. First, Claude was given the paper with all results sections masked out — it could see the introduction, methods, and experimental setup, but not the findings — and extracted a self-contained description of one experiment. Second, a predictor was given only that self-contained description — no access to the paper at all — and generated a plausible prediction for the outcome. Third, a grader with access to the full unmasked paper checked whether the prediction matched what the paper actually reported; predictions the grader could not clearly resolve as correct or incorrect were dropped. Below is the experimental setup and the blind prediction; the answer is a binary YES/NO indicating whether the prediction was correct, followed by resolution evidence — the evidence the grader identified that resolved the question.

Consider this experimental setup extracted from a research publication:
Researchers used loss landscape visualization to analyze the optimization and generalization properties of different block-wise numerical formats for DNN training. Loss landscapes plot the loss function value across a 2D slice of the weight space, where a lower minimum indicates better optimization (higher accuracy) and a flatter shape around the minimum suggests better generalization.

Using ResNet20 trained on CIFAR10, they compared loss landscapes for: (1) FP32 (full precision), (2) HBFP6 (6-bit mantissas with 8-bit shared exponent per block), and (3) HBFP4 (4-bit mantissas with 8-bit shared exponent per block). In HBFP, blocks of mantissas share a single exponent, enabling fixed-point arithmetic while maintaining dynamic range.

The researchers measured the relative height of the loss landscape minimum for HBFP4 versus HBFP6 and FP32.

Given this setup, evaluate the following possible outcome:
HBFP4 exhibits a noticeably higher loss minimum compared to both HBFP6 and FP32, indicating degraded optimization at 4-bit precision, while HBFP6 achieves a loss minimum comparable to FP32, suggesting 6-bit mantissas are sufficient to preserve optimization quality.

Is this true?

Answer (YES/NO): YES